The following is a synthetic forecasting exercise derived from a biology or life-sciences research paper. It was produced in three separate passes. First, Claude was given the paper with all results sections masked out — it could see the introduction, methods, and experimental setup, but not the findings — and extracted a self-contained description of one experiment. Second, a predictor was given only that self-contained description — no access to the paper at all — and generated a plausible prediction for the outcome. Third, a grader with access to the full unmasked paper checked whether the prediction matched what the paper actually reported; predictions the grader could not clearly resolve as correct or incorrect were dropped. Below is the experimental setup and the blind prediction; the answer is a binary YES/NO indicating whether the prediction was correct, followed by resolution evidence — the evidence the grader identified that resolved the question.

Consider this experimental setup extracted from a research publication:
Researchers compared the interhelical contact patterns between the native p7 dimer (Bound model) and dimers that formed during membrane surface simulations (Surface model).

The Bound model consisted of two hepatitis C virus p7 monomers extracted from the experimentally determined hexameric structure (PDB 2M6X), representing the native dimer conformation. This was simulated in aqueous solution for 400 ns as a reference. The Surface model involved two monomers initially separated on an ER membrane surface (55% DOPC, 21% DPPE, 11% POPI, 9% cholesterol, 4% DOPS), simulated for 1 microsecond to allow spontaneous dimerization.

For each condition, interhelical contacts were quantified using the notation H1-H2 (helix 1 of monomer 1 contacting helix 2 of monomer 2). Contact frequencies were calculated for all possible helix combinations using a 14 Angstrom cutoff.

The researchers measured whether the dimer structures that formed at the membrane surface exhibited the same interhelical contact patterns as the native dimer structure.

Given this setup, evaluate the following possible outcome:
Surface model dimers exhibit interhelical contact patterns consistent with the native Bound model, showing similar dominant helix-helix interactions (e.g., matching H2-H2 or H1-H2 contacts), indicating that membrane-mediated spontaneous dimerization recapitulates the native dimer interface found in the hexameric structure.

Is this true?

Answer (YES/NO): YES